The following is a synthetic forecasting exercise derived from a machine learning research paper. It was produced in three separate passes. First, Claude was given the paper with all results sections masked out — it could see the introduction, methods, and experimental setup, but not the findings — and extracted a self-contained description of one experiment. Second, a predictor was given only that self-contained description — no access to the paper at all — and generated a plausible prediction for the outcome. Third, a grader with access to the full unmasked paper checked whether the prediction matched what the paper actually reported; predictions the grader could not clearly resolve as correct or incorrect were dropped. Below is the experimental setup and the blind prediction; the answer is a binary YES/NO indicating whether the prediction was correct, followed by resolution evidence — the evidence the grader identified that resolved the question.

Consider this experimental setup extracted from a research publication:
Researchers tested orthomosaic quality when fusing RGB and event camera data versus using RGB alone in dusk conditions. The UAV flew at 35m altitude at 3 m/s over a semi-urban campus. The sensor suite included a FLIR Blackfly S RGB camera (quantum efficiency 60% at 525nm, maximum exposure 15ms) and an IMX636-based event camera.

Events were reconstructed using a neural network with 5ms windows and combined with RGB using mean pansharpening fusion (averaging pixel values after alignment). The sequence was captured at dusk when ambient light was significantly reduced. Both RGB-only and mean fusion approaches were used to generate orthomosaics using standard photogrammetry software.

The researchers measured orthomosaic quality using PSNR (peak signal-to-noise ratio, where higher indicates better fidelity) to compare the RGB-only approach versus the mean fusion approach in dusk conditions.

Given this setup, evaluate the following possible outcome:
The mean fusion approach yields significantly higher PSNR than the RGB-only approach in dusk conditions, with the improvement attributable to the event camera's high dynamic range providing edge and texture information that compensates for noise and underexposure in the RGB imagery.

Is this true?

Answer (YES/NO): YES